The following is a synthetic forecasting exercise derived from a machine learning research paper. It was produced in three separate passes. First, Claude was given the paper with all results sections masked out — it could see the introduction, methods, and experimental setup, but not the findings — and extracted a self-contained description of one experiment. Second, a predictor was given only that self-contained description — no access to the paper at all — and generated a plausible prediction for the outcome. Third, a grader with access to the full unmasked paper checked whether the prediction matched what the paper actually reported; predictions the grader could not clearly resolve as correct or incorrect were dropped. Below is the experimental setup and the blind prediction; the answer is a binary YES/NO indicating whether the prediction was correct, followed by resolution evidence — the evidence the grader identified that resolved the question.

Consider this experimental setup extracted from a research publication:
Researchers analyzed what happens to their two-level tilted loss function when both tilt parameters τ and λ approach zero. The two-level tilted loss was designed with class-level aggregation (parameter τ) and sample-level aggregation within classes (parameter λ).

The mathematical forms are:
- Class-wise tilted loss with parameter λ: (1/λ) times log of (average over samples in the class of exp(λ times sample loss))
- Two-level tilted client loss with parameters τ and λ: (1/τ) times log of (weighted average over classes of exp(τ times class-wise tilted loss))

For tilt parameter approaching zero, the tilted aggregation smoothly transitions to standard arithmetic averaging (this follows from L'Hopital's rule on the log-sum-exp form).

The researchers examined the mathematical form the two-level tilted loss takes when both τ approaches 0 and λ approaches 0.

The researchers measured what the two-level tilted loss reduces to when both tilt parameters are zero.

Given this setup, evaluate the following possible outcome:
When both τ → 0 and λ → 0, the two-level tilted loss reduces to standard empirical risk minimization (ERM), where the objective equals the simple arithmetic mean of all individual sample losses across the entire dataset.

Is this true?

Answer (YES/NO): YES